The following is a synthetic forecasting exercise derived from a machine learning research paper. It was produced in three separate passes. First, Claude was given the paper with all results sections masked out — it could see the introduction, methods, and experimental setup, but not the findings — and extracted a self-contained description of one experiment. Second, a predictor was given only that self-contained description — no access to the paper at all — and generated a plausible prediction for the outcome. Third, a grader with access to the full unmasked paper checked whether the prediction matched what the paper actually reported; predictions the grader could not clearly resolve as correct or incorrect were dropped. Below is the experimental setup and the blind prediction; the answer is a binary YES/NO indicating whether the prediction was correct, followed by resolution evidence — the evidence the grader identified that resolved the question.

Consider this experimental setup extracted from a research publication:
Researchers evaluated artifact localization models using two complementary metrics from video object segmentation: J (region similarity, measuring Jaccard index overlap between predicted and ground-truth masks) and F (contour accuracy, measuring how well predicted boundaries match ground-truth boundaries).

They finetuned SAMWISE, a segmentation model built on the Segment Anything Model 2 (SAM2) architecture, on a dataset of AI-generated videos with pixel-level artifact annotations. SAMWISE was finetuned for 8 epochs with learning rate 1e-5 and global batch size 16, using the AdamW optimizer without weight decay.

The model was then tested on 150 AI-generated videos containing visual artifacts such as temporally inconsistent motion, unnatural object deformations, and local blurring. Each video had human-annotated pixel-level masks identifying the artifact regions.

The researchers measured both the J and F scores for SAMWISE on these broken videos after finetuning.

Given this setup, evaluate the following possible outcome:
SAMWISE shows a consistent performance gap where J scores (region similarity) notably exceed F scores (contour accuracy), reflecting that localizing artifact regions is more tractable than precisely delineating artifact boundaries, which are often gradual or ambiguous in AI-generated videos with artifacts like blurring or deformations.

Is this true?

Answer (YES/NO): YES